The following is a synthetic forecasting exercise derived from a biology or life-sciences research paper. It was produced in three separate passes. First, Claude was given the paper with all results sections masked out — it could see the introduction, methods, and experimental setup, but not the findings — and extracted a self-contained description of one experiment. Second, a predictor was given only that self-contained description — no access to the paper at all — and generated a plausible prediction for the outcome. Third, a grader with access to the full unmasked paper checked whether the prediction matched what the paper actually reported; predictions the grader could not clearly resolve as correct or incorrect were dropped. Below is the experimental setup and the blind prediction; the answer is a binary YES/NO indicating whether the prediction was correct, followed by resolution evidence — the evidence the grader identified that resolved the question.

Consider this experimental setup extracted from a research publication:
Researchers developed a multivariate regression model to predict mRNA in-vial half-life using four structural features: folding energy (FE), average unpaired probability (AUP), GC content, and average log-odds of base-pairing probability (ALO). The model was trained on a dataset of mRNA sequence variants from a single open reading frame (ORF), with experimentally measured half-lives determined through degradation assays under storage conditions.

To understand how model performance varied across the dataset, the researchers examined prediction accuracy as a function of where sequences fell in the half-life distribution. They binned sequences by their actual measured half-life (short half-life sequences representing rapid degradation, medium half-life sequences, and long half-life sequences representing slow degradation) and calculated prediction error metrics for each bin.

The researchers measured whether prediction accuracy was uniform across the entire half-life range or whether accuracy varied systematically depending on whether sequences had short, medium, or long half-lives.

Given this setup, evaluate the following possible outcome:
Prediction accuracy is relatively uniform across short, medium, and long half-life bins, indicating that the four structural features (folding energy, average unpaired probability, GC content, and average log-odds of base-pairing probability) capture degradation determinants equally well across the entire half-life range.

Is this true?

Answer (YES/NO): NO